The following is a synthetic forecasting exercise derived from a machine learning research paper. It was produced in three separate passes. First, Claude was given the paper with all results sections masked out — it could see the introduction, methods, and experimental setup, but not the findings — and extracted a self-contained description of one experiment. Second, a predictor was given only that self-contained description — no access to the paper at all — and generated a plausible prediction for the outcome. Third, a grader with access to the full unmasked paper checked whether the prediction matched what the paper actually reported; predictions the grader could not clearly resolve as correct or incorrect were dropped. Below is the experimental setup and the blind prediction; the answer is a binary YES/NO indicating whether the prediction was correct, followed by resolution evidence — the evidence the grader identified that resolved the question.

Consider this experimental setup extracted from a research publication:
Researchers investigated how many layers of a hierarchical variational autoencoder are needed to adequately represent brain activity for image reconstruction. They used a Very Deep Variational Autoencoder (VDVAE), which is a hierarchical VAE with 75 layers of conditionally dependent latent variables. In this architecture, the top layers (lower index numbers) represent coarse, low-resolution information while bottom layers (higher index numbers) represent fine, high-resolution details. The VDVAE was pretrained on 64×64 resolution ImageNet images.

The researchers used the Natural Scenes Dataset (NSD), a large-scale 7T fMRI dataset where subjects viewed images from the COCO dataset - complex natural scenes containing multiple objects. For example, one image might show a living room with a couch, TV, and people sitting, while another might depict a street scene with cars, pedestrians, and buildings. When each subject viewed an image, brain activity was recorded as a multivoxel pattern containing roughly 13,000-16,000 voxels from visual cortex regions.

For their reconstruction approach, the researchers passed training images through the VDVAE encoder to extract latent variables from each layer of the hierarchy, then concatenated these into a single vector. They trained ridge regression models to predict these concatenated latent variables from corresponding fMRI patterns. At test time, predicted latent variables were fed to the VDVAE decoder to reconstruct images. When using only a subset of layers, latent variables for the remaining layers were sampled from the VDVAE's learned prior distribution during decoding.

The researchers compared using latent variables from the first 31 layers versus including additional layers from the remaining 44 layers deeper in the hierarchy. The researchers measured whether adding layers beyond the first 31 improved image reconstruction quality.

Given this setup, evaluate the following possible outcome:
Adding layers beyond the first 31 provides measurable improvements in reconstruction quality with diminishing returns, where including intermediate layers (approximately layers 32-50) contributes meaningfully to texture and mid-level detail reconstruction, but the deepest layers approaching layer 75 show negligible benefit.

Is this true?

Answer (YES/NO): NO